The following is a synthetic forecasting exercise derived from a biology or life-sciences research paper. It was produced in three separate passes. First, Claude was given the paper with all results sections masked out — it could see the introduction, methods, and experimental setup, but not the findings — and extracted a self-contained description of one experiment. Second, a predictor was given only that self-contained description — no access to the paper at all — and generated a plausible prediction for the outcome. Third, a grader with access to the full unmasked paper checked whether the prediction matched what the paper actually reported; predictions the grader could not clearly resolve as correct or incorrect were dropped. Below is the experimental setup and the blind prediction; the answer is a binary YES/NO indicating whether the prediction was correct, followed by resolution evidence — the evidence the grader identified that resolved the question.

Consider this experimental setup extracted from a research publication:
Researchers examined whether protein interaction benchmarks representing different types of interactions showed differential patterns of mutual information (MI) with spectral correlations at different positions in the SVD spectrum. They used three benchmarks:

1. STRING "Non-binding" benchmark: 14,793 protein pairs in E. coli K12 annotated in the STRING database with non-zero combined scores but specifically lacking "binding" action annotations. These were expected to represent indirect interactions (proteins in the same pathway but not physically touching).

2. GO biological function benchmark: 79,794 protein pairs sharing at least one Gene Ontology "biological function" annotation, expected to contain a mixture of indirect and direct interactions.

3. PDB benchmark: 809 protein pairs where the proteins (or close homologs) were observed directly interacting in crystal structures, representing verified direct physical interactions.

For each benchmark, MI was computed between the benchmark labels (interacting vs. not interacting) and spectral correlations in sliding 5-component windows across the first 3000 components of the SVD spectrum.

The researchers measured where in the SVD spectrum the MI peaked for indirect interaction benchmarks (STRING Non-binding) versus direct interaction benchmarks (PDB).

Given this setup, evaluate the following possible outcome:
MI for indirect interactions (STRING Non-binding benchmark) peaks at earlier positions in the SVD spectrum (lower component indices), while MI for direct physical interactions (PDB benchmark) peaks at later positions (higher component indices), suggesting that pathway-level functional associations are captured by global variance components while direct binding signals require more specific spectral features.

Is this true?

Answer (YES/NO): YES